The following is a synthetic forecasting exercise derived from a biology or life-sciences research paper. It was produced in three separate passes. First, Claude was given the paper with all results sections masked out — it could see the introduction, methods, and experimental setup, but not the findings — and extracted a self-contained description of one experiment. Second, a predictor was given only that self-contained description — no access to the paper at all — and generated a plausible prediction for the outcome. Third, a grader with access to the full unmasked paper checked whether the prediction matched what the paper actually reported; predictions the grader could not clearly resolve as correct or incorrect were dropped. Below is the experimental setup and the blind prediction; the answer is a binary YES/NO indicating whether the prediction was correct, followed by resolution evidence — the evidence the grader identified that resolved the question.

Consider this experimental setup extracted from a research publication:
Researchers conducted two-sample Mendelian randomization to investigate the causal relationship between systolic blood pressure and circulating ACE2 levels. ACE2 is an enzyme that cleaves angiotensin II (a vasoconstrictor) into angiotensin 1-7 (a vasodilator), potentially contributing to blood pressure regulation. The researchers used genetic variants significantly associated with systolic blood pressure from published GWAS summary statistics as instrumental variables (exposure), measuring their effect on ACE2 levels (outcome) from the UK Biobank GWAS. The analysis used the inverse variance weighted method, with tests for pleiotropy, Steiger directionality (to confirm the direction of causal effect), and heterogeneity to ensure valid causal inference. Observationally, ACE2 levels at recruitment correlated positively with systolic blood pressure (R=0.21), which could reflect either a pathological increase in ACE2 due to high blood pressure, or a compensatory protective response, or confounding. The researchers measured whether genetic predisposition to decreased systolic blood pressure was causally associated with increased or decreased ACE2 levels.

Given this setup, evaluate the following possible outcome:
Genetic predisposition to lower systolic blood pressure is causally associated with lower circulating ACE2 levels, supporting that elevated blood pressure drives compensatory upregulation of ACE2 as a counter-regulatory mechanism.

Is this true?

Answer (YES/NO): NO